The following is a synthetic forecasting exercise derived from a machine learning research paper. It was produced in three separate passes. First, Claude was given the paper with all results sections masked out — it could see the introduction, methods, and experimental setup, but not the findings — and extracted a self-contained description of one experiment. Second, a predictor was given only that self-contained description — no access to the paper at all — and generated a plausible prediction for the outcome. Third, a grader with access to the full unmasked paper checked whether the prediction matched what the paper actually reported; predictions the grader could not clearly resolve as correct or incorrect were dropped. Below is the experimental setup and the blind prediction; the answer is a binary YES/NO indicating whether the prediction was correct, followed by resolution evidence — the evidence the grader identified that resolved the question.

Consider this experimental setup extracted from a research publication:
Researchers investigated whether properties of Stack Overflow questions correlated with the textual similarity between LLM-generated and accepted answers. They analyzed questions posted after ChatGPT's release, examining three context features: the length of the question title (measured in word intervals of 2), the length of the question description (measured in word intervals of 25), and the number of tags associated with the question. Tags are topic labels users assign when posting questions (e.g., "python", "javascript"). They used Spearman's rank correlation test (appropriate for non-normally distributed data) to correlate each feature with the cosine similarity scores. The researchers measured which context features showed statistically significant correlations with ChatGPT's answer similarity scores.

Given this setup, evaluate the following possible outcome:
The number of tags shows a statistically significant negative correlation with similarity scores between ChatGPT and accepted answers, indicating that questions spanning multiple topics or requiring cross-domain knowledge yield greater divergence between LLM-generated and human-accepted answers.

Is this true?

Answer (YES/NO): YES